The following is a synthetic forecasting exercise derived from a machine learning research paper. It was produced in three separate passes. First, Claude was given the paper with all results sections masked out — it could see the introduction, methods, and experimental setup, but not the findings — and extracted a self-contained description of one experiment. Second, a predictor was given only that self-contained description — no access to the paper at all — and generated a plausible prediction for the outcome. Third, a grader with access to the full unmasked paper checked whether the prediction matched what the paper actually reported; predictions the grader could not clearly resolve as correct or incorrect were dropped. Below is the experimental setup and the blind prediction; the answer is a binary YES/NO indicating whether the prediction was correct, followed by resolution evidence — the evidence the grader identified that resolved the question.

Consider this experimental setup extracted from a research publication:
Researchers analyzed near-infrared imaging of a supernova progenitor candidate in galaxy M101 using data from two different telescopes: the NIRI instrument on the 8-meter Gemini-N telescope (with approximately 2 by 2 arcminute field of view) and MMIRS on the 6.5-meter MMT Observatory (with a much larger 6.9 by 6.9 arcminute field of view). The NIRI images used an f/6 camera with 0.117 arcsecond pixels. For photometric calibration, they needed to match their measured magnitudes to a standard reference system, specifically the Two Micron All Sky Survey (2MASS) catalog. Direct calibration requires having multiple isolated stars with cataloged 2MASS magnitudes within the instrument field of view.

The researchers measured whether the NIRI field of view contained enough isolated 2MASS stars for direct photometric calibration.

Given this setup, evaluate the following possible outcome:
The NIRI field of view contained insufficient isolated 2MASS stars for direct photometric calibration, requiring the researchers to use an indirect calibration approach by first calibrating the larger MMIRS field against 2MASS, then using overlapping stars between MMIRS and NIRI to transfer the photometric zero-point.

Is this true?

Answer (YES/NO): YES